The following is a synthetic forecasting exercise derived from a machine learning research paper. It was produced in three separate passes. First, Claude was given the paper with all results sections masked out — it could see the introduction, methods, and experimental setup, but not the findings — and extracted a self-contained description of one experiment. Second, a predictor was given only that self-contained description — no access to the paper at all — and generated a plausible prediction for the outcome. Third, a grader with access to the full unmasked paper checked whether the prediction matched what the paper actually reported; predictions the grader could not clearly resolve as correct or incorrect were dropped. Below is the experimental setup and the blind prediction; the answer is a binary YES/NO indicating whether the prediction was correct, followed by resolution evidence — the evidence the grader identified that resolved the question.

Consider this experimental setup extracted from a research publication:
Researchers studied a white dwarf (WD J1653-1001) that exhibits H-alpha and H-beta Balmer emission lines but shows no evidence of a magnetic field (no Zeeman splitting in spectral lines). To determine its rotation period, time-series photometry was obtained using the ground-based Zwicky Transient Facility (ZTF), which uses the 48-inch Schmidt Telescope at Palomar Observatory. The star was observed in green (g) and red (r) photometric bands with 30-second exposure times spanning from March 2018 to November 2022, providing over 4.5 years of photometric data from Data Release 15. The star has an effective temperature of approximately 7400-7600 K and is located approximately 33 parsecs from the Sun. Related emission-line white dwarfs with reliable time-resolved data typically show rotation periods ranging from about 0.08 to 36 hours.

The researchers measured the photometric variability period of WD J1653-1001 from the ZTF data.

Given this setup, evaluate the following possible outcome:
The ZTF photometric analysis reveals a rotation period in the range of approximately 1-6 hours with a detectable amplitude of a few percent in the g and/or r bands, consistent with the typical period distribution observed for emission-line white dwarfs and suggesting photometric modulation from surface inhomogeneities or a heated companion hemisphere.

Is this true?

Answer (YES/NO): NO